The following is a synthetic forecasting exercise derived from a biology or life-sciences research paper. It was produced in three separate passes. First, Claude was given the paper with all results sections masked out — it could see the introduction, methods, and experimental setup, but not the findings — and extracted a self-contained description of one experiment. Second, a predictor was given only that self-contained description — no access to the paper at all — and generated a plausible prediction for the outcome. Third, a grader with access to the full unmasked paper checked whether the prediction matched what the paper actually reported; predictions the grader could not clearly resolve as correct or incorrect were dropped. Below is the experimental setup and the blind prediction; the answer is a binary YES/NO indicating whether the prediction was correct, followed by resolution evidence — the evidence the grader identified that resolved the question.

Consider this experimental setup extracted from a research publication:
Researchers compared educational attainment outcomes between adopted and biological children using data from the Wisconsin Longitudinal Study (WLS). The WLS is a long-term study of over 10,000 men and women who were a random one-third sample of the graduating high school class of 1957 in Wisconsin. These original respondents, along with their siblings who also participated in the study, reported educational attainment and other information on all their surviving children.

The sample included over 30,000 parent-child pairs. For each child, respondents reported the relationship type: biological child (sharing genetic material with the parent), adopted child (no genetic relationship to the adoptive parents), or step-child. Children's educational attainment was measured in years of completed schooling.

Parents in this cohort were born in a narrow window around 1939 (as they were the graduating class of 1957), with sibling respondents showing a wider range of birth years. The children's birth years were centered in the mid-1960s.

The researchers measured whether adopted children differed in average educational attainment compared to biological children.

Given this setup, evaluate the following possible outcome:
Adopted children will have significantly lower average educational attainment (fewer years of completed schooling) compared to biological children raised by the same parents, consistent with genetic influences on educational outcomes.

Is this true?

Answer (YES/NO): YES